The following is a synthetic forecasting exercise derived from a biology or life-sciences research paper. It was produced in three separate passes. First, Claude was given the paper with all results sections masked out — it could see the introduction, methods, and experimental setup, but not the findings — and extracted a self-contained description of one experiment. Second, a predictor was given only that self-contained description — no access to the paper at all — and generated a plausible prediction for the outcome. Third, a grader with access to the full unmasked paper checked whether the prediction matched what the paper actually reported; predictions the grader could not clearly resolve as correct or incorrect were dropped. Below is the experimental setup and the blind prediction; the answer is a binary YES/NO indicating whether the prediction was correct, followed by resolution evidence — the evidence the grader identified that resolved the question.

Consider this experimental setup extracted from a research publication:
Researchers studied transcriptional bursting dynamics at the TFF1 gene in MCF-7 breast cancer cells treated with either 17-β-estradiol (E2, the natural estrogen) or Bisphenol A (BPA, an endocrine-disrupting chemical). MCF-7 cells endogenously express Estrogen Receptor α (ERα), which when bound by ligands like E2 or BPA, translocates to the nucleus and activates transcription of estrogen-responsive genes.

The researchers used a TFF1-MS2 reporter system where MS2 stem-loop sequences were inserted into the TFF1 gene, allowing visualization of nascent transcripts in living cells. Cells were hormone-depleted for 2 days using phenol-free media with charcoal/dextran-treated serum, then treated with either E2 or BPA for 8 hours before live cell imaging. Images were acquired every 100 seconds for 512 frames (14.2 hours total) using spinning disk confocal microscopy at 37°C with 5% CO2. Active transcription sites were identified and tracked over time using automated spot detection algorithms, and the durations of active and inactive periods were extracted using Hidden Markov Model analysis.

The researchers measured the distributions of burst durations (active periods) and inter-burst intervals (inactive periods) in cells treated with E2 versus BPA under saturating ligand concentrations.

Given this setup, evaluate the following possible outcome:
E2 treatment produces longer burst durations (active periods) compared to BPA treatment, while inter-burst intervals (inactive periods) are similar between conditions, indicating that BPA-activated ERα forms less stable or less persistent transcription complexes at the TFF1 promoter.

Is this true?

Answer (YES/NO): YES